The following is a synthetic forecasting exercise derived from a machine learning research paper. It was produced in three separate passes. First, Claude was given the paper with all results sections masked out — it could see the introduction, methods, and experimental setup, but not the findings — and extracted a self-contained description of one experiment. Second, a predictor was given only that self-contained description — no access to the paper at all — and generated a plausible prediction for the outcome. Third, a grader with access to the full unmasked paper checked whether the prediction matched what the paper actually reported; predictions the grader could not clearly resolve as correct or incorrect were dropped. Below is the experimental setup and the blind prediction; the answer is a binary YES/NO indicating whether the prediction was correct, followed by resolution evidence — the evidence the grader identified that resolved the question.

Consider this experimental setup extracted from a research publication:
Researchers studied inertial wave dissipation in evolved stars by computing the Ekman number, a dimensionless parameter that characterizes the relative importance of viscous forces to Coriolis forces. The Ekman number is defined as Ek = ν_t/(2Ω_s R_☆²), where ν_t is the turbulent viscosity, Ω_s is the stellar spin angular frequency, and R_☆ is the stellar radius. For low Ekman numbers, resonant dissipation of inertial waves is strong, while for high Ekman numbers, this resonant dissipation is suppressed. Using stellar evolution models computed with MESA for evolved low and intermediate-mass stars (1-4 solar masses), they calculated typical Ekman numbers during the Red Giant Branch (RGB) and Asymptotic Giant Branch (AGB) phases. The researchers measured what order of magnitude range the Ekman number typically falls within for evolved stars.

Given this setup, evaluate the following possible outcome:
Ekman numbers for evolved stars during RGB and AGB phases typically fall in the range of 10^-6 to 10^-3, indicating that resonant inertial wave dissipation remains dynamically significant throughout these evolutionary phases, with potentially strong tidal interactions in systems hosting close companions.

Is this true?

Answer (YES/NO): NO